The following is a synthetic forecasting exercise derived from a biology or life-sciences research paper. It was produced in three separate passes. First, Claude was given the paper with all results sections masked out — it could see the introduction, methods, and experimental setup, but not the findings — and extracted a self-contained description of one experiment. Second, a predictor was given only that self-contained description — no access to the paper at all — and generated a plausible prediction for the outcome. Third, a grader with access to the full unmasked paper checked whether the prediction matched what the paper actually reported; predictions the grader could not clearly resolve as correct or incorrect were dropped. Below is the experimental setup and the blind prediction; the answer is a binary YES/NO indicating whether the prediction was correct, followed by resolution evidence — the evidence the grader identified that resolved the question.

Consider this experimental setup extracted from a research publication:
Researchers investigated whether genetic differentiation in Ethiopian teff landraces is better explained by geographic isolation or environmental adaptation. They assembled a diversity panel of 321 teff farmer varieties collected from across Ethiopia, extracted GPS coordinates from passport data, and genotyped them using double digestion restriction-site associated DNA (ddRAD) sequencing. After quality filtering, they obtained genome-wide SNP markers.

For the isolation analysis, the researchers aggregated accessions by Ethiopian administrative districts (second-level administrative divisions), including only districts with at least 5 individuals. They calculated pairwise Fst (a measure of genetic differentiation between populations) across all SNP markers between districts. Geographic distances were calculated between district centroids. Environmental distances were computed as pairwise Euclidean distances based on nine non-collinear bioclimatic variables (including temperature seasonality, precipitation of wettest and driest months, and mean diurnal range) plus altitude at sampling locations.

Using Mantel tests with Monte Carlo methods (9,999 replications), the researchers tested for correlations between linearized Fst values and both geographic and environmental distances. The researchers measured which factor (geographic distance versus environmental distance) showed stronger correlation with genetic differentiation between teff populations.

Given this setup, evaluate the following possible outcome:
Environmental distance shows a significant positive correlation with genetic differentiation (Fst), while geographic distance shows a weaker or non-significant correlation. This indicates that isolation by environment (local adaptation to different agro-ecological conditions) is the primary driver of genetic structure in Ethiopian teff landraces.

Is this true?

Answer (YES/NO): NO